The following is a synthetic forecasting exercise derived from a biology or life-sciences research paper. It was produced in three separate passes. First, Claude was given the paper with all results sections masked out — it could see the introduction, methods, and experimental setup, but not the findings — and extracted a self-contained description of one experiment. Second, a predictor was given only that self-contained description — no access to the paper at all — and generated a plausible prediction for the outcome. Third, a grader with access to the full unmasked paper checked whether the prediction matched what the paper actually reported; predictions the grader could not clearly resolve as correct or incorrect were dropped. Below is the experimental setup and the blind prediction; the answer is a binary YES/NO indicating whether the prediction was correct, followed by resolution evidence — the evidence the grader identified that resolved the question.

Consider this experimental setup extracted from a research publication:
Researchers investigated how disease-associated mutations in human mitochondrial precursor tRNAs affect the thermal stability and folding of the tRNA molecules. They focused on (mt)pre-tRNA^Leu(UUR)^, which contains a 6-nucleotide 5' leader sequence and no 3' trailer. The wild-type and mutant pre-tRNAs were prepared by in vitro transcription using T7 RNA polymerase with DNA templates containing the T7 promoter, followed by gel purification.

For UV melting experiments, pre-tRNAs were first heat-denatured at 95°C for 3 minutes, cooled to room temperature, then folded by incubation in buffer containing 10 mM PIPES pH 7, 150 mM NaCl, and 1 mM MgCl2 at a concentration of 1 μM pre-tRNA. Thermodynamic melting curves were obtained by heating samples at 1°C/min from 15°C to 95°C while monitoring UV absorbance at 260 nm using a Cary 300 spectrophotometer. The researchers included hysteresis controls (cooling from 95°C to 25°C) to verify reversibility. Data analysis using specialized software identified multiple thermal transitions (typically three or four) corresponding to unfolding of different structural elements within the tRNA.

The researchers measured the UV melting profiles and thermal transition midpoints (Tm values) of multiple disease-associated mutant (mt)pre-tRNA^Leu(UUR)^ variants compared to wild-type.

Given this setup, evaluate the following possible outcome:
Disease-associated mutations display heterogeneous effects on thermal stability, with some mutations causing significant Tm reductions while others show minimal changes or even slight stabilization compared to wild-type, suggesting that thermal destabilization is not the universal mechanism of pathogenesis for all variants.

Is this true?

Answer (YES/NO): NO